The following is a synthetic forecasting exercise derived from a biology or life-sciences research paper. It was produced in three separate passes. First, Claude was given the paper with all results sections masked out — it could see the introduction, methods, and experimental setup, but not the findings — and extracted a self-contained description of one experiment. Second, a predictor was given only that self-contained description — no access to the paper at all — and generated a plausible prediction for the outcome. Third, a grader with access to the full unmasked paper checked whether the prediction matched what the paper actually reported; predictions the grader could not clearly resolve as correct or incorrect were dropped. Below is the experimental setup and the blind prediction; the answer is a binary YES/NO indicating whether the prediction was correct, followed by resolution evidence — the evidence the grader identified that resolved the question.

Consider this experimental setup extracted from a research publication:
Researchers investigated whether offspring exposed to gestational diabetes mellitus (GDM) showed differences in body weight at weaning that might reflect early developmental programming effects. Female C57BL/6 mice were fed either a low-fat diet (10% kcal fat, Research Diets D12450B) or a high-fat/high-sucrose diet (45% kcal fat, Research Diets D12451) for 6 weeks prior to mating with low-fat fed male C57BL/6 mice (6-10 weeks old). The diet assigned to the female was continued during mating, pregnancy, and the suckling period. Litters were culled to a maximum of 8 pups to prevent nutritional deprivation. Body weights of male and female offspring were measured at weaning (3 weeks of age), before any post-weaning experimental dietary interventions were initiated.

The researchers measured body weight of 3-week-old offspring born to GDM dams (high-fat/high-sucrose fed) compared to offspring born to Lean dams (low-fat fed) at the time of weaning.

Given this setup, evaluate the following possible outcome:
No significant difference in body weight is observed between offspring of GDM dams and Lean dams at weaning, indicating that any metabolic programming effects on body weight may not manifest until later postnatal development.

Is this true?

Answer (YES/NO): NO